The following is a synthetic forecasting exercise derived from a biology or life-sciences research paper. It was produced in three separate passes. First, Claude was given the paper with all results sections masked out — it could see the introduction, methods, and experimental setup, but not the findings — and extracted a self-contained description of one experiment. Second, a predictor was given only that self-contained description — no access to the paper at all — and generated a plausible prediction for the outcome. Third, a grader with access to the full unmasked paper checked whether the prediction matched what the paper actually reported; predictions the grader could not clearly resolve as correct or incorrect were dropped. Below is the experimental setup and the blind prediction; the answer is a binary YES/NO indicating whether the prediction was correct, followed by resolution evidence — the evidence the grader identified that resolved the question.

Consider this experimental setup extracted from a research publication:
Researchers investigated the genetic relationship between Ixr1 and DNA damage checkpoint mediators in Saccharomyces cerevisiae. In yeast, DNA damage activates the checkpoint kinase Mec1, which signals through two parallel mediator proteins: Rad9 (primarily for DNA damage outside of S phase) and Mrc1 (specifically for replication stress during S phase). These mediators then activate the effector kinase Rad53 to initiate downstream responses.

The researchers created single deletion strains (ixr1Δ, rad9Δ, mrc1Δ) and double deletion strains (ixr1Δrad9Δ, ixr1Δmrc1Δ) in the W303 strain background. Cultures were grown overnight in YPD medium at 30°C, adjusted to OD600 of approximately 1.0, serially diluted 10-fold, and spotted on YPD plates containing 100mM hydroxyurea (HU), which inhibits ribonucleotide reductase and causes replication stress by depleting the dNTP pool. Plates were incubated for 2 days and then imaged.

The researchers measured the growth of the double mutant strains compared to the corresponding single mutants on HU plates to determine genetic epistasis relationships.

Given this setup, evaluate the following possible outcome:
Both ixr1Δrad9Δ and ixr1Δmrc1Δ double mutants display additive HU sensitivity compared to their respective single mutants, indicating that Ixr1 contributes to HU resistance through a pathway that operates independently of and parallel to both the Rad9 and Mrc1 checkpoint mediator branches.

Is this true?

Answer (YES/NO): NO